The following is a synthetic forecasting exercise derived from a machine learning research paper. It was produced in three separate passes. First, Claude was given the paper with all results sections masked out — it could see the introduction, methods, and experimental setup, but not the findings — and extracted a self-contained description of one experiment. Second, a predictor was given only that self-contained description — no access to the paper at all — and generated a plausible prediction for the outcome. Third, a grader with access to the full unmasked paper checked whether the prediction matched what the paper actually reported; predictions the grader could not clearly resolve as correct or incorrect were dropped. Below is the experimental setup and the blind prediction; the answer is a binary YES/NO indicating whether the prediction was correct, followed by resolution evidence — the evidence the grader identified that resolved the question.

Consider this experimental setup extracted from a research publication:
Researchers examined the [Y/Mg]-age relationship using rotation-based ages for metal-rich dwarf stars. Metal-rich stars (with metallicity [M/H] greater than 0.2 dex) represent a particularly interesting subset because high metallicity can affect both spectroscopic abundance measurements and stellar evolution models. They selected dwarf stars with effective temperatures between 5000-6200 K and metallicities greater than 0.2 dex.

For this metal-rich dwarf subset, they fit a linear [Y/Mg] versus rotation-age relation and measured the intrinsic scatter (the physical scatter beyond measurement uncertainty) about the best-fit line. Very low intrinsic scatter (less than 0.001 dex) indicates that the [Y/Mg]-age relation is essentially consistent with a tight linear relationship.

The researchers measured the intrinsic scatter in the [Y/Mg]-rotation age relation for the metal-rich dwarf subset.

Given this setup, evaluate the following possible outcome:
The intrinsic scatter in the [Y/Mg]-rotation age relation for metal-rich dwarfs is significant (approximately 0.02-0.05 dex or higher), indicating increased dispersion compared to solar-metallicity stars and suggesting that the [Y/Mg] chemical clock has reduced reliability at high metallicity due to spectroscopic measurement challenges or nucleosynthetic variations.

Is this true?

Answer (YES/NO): NO